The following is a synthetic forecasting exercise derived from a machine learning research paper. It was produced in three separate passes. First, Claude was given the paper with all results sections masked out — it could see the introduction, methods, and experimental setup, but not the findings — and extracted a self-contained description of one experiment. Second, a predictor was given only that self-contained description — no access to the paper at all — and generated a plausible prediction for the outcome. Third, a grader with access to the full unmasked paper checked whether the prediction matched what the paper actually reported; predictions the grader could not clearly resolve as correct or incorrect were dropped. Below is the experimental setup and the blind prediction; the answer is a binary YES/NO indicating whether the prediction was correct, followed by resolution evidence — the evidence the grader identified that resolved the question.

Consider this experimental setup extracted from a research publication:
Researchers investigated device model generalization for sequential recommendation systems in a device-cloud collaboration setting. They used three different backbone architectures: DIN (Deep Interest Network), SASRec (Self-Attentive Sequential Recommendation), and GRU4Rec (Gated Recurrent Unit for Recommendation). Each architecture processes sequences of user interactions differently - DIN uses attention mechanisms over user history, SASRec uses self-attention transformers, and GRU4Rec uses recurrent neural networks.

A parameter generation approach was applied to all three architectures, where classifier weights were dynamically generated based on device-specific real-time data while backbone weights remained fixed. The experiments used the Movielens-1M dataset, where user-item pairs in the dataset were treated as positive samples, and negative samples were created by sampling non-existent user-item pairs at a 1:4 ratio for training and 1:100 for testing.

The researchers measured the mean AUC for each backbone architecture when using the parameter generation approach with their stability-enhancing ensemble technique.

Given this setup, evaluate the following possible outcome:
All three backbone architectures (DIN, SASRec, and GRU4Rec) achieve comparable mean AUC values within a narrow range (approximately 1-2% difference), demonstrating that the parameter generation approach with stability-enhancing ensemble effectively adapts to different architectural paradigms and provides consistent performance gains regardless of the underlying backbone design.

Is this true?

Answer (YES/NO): YES